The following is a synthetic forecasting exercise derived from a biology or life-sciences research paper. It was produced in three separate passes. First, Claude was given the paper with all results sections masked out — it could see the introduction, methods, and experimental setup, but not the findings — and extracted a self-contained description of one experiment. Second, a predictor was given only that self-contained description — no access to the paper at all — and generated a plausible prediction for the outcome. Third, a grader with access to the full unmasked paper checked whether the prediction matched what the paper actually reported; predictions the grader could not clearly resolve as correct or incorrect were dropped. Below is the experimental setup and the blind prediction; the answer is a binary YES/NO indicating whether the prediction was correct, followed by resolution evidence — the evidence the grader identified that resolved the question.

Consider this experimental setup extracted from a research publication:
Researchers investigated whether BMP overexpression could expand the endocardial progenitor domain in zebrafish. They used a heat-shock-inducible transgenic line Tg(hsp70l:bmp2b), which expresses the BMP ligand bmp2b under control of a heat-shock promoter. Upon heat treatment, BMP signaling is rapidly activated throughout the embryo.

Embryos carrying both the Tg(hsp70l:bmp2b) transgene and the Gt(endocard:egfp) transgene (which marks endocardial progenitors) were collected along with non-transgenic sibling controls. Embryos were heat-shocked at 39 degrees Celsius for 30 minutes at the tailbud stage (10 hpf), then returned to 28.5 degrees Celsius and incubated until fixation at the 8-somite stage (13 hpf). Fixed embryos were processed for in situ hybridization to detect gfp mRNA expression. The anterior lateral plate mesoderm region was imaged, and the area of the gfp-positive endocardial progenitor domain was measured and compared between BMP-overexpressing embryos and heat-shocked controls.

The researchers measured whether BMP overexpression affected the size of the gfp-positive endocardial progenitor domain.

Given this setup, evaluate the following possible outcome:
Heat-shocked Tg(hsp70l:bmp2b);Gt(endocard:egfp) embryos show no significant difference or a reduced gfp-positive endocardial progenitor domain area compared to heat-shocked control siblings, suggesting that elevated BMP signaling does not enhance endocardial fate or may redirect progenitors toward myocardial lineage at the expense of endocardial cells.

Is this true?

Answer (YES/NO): NO